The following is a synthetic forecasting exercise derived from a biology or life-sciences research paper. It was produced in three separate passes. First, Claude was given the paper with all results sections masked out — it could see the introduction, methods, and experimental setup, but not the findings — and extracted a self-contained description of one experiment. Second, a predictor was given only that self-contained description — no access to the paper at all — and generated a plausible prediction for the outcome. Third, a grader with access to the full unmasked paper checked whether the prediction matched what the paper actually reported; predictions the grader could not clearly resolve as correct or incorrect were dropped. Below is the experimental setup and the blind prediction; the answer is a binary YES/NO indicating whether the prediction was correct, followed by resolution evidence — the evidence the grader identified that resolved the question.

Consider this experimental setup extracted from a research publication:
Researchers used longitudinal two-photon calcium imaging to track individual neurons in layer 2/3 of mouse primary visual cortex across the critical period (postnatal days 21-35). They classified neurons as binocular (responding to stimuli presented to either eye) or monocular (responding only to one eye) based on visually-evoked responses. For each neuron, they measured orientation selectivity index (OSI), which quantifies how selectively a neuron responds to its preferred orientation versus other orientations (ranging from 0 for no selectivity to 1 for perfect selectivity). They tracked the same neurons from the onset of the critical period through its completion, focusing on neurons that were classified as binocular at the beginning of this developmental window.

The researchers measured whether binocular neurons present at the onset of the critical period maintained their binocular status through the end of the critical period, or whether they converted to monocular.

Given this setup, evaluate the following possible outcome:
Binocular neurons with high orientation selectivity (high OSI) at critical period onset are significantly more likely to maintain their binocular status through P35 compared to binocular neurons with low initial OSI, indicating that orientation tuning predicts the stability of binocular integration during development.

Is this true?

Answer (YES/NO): YES